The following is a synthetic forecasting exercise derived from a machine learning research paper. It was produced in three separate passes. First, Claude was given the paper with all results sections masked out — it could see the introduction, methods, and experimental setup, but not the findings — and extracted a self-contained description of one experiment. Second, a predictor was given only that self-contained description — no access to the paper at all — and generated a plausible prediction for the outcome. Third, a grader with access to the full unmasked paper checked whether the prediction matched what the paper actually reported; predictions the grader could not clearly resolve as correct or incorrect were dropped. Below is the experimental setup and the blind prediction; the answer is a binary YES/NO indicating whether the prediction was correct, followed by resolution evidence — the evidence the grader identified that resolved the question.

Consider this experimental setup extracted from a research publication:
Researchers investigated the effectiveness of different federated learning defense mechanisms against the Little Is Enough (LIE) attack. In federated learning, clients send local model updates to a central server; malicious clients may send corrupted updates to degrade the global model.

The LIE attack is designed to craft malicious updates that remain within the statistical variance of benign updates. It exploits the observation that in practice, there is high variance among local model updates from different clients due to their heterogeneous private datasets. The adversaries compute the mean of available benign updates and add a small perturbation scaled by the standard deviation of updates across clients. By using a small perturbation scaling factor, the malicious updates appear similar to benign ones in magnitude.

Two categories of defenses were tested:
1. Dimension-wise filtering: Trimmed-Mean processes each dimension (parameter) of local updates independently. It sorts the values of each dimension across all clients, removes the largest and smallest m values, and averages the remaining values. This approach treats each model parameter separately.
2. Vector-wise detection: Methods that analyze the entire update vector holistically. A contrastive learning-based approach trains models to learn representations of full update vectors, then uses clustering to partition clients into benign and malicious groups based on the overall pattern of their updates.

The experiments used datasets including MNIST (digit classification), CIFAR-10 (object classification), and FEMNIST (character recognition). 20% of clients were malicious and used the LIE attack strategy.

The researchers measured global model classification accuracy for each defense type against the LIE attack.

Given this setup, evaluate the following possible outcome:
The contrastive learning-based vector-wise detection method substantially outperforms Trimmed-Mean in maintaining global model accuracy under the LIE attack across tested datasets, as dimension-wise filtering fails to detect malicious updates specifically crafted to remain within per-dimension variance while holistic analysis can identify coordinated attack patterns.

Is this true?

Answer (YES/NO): NO